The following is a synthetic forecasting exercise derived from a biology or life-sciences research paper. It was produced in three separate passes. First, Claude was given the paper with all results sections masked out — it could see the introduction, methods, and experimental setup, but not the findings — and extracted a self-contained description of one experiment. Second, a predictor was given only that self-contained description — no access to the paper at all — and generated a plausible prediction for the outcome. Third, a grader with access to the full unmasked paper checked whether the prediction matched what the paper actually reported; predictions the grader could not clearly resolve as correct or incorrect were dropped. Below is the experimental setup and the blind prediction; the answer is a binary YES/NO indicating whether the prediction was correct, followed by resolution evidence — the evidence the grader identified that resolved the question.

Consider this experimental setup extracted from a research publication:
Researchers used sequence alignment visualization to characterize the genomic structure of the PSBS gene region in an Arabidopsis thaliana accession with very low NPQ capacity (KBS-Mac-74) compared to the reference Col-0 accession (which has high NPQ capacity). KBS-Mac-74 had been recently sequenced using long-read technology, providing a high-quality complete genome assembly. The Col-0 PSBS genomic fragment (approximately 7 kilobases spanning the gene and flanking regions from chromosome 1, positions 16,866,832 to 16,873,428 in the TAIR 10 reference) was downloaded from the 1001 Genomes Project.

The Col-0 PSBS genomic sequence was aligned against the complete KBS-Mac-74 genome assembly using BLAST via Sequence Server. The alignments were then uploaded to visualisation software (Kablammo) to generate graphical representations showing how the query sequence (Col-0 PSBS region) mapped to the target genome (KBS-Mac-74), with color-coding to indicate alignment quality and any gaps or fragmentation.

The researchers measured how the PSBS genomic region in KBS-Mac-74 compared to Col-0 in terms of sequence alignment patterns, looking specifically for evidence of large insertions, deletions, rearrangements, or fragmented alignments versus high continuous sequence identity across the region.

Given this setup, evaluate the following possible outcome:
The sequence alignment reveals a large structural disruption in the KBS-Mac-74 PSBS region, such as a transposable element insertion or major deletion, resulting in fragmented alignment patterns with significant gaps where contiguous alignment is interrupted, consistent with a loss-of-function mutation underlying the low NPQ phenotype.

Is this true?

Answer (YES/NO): NO